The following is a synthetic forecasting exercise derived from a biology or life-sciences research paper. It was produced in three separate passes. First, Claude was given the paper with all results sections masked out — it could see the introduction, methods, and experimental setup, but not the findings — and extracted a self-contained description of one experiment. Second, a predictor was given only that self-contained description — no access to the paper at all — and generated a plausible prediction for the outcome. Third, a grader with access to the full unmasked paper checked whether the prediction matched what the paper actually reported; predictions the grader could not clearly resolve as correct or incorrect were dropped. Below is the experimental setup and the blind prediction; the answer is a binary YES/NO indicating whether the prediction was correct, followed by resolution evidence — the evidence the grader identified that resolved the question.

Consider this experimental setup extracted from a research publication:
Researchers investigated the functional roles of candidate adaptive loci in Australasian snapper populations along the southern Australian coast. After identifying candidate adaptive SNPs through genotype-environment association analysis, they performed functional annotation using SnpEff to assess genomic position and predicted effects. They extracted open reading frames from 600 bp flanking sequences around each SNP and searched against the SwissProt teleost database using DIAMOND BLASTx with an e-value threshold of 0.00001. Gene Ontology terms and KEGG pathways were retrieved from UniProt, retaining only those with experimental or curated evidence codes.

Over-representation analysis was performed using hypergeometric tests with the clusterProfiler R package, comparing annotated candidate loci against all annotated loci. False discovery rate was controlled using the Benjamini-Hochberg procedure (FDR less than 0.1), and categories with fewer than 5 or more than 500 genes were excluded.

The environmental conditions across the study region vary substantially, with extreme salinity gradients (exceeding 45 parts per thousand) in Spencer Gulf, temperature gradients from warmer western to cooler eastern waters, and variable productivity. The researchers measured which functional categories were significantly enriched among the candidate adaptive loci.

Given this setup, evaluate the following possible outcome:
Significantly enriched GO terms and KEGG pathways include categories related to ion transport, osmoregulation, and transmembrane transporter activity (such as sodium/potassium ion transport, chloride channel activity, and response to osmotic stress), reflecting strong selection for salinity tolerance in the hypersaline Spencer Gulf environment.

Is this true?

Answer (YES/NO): NO